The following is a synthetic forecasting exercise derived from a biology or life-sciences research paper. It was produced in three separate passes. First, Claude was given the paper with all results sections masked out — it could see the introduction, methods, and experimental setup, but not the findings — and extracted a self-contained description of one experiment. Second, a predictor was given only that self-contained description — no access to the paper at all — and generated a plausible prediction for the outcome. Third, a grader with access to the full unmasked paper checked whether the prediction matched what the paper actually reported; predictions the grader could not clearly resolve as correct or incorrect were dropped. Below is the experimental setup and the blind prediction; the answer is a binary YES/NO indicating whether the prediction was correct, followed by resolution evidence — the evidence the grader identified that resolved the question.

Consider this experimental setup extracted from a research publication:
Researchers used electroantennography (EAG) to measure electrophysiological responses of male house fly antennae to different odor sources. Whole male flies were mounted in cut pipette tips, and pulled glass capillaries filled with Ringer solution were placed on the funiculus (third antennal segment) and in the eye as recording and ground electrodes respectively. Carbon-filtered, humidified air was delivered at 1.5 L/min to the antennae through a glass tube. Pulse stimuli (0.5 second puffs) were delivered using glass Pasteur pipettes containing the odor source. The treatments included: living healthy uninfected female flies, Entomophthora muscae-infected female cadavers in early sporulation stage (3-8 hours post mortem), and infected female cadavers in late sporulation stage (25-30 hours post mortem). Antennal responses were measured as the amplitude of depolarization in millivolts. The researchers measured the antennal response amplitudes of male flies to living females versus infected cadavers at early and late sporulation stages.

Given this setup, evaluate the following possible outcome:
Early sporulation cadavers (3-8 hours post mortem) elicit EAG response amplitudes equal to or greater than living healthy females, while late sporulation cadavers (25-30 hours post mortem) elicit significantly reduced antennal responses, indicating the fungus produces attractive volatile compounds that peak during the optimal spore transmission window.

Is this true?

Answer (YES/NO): NO